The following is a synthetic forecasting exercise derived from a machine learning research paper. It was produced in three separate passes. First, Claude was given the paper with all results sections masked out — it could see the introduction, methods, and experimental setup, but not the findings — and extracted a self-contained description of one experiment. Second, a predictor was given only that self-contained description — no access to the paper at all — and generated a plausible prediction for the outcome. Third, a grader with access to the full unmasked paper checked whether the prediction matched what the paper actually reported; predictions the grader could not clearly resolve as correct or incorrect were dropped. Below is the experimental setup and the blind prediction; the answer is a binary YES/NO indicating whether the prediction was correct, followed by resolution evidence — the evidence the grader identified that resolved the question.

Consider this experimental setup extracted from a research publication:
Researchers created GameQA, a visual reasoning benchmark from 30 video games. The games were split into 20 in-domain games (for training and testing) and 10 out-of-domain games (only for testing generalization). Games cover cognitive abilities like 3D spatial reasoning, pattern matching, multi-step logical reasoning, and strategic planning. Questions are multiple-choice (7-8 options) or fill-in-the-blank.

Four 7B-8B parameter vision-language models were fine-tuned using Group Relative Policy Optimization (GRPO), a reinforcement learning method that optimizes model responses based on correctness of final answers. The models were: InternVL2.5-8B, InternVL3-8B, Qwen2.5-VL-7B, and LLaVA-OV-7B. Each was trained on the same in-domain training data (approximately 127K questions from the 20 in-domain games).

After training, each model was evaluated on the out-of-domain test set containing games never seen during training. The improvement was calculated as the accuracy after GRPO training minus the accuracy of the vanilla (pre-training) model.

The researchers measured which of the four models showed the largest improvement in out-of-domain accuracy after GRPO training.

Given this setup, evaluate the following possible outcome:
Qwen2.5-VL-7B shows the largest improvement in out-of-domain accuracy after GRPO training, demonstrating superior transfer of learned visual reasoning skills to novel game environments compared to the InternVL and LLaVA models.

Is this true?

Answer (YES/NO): NO